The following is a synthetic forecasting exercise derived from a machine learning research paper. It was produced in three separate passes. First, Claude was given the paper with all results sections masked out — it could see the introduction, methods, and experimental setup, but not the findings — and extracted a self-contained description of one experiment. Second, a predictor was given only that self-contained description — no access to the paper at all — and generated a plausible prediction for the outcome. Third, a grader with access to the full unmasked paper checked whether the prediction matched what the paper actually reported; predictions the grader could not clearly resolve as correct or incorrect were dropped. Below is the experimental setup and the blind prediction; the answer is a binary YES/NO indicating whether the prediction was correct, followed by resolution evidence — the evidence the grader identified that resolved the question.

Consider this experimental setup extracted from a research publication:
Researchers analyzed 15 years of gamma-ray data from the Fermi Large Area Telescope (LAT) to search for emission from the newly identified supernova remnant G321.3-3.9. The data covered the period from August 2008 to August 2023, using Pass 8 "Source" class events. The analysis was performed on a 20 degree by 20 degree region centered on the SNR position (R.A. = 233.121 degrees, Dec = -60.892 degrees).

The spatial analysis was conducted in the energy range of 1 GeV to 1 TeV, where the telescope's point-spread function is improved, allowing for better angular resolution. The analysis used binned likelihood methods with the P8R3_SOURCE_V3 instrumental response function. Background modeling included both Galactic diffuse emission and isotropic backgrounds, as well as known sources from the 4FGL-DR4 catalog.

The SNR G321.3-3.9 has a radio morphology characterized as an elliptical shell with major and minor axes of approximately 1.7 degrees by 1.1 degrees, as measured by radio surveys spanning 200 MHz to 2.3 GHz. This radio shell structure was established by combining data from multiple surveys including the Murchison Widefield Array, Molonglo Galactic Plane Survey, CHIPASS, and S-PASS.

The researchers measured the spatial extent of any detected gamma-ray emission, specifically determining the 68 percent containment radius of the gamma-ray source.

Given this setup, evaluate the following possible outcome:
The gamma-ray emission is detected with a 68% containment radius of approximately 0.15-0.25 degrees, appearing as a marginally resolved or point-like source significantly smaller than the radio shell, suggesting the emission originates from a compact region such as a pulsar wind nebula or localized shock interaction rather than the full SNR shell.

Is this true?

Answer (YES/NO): NO